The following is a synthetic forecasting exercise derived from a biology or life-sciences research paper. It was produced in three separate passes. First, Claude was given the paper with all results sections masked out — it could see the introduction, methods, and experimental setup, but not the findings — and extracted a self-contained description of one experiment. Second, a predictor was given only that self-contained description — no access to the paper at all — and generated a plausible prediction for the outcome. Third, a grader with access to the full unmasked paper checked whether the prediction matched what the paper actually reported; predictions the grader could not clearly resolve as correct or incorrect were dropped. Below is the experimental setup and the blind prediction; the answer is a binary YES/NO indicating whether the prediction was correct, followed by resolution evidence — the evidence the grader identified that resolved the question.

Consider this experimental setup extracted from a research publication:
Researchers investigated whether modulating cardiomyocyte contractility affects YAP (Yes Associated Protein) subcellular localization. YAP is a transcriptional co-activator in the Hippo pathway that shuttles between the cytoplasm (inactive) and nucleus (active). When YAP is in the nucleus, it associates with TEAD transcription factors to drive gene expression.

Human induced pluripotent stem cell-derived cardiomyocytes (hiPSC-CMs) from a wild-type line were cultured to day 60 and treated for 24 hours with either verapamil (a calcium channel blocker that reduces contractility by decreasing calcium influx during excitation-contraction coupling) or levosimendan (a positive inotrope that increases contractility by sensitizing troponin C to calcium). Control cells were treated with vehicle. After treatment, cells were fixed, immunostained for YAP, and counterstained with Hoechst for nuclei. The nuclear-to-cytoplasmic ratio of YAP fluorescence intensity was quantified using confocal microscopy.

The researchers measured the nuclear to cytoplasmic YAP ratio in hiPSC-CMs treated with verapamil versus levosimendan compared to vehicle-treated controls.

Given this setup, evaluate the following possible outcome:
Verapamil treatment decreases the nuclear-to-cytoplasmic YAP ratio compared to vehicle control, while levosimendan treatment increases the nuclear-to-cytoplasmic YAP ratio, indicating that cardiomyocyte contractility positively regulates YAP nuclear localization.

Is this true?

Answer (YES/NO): NO